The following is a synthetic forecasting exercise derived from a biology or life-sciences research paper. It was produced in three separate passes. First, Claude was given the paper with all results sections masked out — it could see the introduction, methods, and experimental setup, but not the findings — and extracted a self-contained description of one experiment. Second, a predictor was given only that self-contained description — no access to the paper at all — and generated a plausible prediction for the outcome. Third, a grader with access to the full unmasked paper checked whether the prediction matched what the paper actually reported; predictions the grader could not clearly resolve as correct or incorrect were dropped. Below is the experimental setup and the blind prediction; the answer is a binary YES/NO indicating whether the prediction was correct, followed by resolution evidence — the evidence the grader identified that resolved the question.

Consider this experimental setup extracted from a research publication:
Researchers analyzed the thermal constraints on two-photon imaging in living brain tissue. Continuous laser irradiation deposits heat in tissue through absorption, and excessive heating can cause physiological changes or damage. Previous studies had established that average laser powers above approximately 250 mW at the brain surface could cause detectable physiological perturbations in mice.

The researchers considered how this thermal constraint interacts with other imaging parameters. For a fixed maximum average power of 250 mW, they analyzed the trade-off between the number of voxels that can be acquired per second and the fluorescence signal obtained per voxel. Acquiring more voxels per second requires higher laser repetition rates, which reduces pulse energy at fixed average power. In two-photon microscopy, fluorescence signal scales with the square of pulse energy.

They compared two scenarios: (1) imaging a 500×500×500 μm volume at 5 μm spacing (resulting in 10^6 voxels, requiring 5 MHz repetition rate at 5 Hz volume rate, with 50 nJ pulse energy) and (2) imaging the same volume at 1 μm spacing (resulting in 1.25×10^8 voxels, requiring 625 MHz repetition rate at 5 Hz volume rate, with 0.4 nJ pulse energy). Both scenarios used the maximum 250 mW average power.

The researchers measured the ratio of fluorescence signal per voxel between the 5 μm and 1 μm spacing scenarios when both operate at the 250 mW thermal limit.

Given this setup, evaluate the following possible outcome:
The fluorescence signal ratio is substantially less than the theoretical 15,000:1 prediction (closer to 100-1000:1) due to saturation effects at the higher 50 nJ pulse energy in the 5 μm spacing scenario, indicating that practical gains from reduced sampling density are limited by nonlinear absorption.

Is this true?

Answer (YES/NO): NO